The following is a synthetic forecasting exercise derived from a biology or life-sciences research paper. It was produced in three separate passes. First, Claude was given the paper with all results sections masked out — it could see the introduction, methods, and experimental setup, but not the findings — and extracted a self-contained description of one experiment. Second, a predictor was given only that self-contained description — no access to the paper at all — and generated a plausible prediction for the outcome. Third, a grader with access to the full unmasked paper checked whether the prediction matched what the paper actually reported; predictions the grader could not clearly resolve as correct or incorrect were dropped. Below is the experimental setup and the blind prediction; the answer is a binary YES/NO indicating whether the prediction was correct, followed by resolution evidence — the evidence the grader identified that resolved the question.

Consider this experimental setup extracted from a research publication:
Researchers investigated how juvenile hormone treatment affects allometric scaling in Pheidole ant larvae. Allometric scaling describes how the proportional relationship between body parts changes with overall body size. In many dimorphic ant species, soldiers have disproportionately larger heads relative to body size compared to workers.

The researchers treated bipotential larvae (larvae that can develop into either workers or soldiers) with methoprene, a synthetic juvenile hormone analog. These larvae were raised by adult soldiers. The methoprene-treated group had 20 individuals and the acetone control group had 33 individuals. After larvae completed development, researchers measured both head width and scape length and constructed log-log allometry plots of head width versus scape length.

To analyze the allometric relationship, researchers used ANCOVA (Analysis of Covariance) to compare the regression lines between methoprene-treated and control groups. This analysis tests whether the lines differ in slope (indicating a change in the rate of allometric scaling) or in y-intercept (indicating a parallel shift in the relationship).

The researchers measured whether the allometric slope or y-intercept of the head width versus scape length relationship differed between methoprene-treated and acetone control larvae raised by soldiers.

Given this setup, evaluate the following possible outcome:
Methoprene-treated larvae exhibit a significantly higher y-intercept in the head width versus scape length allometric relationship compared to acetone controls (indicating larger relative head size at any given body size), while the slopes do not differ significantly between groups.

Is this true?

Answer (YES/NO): YES